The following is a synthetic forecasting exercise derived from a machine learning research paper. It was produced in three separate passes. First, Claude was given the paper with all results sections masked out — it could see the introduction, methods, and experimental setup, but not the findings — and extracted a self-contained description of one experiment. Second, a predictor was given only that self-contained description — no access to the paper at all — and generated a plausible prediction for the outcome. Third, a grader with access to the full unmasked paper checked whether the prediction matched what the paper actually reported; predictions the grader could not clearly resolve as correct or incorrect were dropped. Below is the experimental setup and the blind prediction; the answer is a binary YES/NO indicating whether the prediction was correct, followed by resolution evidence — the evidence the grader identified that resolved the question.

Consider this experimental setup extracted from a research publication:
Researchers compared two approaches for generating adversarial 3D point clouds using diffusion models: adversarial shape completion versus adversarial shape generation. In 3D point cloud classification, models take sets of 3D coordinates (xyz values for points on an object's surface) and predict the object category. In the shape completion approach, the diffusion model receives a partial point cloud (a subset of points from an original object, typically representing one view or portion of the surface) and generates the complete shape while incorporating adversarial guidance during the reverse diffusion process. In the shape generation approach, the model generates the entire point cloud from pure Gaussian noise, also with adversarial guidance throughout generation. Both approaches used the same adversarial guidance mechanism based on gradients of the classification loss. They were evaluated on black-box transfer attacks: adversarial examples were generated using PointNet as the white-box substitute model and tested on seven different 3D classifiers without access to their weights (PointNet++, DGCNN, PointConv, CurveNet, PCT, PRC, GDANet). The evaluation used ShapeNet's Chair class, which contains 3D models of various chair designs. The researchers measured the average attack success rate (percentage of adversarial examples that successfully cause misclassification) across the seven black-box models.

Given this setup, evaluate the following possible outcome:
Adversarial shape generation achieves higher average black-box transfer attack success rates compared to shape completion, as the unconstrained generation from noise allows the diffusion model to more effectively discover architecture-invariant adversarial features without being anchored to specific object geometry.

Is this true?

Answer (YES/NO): YES